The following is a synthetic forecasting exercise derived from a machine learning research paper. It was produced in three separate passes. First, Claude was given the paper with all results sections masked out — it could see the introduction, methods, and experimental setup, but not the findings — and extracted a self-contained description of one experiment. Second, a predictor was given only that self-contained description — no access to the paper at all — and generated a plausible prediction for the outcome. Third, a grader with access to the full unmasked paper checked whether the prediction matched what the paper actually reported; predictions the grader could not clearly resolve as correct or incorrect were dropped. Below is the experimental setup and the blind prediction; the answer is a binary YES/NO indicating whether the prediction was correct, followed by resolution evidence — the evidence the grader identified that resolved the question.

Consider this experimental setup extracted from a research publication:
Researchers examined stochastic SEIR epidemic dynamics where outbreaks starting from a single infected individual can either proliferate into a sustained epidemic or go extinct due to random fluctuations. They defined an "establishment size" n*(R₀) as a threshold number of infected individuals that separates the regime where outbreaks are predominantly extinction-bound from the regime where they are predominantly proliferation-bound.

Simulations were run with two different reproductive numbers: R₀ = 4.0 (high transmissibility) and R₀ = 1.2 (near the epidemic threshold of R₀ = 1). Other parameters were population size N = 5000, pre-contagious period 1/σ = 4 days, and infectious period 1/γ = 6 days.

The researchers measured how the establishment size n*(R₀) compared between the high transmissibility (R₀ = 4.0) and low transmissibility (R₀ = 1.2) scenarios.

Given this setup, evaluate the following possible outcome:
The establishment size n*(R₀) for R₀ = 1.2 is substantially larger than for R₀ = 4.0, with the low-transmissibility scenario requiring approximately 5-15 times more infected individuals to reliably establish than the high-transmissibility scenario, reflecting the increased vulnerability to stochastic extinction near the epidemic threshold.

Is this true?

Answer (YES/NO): YES